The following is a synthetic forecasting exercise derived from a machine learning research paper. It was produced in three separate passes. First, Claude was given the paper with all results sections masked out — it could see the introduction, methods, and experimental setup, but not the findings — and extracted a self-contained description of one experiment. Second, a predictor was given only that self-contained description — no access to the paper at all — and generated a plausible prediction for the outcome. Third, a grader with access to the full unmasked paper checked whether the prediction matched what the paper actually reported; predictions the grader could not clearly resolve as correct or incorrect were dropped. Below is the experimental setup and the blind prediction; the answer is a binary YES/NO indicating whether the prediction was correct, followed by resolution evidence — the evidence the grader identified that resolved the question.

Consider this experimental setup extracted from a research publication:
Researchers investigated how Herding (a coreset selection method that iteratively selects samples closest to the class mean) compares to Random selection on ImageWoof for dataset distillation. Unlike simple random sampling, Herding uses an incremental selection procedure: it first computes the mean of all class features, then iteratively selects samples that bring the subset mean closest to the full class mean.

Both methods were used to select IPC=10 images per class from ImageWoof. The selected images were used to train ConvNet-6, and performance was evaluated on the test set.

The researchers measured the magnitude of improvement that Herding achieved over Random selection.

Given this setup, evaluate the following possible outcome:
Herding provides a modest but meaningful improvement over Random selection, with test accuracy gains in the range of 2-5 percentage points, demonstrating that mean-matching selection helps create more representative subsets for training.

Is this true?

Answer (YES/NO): YES